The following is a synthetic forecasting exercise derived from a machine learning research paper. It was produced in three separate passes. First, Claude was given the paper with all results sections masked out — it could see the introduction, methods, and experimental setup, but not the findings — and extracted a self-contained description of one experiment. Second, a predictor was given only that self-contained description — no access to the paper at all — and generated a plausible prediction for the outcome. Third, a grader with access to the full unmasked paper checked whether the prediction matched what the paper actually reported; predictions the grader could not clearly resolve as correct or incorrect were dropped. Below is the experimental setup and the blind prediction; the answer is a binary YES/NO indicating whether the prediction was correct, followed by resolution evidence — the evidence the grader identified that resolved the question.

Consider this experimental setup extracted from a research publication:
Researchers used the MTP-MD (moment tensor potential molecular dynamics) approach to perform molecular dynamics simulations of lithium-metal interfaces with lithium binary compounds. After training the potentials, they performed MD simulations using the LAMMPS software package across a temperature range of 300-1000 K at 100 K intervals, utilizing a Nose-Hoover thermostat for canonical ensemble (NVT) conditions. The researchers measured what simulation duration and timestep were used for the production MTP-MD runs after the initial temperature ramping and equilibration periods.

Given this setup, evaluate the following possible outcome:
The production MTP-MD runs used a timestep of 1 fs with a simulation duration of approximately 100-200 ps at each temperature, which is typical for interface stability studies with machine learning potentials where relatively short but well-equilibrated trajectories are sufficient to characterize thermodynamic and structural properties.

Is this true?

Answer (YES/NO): NO